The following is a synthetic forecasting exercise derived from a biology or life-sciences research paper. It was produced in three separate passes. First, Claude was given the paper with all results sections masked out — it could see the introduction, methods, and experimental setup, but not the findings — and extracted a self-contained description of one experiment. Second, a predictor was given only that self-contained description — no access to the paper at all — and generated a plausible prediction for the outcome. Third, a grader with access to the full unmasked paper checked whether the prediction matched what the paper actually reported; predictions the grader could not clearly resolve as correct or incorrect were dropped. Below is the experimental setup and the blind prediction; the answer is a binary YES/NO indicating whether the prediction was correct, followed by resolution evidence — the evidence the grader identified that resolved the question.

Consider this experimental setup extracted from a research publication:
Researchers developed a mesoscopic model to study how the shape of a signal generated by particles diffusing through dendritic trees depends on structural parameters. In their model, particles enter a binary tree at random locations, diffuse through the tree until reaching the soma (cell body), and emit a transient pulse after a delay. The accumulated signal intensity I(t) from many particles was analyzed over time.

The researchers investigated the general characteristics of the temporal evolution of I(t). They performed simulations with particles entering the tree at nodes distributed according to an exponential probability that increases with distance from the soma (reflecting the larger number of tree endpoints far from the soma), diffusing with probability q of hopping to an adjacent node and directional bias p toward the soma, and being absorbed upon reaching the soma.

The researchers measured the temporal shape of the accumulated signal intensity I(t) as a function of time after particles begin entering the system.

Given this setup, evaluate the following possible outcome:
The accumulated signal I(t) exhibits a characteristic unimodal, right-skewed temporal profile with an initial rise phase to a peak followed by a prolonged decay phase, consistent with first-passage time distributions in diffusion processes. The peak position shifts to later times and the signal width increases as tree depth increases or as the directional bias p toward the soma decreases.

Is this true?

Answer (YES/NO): YES